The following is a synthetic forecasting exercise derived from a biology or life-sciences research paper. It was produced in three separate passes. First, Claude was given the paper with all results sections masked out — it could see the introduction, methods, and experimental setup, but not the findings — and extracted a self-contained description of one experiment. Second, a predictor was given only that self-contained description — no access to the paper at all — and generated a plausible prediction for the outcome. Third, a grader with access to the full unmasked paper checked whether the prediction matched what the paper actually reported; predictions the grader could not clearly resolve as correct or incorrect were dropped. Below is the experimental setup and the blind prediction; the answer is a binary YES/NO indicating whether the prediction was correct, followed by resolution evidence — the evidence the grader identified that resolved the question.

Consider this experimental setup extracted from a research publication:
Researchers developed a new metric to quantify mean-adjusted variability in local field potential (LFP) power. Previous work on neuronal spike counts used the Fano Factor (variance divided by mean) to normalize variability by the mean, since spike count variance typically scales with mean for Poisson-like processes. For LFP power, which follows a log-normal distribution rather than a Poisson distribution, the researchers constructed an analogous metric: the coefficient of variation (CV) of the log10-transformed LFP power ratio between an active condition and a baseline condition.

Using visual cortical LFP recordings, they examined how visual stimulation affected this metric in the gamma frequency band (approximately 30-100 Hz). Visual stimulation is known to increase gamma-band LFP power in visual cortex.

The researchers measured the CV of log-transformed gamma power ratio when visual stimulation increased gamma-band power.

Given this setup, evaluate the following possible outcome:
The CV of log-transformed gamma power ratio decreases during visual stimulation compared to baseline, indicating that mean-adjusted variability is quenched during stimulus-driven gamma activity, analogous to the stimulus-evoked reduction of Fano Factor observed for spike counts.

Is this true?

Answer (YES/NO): YES